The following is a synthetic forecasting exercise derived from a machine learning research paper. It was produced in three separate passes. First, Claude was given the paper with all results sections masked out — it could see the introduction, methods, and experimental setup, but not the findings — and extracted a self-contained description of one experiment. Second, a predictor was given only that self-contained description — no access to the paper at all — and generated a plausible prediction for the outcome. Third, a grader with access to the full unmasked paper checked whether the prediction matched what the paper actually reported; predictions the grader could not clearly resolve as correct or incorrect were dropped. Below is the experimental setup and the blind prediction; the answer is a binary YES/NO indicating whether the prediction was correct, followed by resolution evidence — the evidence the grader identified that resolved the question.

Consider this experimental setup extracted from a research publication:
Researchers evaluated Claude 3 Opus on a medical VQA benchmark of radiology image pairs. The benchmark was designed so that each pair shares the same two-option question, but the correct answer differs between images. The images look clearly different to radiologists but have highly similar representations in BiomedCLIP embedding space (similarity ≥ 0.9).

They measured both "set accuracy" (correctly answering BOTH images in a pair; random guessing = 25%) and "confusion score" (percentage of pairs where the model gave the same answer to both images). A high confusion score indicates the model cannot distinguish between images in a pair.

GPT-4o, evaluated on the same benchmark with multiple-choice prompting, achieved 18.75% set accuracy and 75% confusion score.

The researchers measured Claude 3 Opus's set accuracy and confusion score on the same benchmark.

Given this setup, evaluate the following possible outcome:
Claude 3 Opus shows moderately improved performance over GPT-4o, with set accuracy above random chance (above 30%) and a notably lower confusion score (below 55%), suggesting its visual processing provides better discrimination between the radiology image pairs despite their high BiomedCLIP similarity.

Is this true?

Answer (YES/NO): NO